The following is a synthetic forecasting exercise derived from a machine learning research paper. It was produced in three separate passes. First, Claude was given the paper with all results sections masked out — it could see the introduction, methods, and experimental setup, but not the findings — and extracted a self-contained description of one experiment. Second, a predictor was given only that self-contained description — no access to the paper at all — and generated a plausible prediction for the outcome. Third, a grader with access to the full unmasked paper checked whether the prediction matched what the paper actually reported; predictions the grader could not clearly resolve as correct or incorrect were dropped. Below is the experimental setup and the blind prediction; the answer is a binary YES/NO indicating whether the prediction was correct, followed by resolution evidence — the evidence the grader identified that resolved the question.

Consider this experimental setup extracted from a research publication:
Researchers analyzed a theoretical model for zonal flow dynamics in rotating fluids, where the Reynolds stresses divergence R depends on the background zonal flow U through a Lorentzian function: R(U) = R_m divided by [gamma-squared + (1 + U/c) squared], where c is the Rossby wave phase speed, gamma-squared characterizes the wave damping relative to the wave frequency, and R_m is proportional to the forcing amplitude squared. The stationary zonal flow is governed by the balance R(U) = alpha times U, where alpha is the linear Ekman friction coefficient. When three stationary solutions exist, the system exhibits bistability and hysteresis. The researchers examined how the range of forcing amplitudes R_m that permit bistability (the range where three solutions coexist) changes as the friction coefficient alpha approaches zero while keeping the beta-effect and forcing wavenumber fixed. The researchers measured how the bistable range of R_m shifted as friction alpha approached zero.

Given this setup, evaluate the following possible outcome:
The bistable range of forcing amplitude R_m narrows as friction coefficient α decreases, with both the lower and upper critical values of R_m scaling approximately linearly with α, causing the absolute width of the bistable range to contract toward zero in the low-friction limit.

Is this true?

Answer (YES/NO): YES